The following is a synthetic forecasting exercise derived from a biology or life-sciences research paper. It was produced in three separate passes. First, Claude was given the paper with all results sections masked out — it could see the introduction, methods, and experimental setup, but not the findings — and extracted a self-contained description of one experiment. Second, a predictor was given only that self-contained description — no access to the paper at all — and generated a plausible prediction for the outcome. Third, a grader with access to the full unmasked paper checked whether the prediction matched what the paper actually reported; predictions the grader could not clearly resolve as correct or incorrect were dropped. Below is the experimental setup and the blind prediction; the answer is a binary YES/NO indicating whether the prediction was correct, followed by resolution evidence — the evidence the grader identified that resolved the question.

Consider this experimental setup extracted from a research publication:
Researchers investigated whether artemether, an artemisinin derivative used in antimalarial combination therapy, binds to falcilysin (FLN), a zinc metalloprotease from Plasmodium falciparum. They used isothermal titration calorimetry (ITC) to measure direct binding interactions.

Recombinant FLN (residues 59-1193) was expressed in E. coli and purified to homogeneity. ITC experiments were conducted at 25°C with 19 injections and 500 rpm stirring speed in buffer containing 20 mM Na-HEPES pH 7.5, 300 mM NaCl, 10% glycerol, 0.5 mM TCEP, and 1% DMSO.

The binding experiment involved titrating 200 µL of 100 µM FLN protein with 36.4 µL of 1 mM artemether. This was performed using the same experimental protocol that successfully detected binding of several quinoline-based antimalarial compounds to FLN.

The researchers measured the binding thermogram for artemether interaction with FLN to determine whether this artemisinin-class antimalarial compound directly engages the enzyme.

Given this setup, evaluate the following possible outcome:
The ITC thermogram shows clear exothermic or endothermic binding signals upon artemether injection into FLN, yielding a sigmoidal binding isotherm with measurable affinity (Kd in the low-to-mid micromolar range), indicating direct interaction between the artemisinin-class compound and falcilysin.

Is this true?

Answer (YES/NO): NO